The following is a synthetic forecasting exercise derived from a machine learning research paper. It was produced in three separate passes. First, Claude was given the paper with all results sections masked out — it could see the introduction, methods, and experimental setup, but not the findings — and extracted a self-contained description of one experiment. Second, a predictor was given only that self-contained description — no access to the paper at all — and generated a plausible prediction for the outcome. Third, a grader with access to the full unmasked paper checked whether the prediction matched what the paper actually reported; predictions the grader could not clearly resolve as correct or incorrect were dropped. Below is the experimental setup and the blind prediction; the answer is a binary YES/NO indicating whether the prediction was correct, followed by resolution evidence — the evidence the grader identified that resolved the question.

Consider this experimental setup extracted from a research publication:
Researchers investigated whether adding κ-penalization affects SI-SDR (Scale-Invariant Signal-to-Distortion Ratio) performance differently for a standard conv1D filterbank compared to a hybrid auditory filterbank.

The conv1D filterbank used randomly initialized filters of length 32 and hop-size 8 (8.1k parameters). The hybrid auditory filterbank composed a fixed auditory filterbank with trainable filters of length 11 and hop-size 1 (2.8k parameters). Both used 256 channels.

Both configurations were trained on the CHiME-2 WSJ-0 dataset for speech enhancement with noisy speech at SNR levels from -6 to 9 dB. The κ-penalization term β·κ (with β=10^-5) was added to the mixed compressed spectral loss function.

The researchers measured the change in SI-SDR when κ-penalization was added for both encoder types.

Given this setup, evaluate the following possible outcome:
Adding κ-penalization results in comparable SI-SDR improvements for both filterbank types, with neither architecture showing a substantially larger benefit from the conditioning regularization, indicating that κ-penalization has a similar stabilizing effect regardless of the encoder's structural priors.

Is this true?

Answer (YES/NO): NO